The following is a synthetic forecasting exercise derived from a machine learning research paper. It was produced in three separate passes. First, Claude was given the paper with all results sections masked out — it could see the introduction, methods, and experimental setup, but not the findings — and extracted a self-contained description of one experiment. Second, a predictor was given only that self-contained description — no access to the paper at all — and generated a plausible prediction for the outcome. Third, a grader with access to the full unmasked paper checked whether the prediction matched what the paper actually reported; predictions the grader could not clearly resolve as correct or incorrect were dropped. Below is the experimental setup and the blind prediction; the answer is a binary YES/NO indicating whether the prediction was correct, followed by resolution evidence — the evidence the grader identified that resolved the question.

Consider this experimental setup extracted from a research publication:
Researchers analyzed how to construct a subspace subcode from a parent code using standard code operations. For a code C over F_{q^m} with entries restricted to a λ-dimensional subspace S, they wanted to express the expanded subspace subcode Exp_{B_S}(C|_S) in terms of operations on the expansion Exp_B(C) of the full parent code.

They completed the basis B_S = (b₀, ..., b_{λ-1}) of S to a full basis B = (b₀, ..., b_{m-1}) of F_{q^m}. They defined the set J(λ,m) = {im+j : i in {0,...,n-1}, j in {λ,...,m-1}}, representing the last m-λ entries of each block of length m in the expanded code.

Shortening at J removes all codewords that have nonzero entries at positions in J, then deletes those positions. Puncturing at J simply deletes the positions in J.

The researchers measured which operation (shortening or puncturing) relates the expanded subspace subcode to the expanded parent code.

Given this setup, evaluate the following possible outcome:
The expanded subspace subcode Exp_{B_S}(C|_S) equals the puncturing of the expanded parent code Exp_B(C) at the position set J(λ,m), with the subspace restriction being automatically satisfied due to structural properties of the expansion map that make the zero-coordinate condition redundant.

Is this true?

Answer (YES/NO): NO